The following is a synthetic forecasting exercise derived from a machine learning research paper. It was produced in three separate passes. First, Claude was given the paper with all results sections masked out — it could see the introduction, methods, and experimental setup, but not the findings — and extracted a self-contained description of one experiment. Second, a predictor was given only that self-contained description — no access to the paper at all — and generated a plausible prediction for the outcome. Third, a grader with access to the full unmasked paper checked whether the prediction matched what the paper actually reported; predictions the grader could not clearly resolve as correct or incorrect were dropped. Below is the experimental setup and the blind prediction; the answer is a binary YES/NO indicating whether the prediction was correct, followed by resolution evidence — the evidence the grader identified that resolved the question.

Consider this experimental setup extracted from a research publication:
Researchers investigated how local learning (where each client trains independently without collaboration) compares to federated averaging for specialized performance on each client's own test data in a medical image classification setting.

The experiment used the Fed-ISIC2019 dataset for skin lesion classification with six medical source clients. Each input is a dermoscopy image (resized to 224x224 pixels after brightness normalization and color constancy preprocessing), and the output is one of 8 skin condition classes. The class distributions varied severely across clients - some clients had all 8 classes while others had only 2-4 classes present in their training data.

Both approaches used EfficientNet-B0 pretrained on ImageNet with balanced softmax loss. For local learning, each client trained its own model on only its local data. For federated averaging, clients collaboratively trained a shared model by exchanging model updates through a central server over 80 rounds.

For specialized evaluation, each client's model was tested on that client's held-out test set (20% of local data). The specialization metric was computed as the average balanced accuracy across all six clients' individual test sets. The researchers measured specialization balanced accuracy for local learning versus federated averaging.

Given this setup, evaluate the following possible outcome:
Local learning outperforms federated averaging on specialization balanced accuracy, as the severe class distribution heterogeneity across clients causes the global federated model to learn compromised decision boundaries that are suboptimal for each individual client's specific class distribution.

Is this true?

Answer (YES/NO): YES